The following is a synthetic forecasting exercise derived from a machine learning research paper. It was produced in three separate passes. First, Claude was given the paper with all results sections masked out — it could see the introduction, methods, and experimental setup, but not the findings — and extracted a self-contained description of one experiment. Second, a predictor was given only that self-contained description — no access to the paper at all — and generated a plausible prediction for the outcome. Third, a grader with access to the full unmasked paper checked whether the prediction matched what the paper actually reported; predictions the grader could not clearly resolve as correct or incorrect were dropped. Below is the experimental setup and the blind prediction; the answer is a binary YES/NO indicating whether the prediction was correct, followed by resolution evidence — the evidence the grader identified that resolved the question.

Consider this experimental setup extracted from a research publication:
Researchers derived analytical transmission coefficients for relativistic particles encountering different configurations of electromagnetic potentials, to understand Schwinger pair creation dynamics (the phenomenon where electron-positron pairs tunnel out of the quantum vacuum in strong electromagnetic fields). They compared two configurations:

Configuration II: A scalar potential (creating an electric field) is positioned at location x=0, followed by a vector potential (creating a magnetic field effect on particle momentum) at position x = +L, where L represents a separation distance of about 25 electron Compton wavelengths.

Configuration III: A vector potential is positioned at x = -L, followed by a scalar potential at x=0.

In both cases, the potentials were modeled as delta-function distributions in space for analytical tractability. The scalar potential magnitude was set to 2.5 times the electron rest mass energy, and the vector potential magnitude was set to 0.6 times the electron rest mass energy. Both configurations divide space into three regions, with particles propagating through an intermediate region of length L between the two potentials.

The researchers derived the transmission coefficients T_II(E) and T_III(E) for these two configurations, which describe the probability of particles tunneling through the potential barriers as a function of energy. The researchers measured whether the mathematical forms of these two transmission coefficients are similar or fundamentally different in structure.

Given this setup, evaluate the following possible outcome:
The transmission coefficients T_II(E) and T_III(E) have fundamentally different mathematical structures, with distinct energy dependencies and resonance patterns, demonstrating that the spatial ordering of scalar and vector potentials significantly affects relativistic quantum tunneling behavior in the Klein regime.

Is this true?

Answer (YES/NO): NO